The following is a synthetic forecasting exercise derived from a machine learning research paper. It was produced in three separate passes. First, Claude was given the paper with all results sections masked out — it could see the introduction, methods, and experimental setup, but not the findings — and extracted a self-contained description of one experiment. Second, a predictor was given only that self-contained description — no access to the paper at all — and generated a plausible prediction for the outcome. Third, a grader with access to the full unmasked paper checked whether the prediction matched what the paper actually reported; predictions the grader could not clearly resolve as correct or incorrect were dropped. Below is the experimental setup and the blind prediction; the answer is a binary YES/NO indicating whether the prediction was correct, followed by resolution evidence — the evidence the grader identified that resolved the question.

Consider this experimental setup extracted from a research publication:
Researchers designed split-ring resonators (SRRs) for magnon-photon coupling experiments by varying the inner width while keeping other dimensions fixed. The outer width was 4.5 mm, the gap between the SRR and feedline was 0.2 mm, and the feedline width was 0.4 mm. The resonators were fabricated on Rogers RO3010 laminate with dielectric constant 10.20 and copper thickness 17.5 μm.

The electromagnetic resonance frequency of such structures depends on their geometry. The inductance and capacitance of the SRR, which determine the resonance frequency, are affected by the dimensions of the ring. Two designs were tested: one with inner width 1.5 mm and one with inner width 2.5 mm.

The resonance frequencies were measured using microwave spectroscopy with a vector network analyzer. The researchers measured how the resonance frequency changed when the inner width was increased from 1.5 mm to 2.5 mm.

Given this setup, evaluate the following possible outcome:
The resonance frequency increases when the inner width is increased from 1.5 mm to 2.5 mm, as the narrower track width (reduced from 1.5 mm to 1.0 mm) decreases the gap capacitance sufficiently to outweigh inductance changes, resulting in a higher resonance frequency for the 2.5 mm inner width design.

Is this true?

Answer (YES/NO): NO